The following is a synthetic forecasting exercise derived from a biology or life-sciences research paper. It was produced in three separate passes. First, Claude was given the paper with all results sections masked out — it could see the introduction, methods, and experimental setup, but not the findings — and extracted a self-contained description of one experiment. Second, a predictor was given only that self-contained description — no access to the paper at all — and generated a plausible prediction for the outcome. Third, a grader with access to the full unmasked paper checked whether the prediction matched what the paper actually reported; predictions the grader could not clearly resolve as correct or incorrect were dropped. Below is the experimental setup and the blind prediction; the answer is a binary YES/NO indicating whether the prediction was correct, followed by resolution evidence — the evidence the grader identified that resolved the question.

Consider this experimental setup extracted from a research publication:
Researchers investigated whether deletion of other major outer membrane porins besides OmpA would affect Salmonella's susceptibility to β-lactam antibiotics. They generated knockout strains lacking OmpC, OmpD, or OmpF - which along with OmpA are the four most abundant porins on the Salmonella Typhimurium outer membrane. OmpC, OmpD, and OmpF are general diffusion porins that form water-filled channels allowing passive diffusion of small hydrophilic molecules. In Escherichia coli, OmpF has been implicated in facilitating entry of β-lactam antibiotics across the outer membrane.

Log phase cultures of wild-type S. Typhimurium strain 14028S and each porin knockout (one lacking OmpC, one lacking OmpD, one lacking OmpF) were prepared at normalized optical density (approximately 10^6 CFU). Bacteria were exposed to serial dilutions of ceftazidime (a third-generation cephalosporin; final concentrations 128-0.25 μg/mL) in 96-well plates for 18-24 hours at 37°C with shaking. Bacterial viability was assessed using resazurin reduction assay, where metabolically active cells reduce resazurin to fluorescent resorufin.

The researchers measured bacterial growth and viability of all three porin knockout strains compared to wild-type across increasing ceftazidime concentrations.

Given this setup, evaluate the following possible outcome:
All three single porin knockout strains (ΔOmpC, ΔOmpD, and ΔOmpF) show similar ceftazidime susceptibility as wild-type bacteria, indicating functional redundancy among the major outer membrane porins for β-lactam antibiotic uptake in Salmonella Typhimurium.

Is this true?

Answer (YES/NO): YES